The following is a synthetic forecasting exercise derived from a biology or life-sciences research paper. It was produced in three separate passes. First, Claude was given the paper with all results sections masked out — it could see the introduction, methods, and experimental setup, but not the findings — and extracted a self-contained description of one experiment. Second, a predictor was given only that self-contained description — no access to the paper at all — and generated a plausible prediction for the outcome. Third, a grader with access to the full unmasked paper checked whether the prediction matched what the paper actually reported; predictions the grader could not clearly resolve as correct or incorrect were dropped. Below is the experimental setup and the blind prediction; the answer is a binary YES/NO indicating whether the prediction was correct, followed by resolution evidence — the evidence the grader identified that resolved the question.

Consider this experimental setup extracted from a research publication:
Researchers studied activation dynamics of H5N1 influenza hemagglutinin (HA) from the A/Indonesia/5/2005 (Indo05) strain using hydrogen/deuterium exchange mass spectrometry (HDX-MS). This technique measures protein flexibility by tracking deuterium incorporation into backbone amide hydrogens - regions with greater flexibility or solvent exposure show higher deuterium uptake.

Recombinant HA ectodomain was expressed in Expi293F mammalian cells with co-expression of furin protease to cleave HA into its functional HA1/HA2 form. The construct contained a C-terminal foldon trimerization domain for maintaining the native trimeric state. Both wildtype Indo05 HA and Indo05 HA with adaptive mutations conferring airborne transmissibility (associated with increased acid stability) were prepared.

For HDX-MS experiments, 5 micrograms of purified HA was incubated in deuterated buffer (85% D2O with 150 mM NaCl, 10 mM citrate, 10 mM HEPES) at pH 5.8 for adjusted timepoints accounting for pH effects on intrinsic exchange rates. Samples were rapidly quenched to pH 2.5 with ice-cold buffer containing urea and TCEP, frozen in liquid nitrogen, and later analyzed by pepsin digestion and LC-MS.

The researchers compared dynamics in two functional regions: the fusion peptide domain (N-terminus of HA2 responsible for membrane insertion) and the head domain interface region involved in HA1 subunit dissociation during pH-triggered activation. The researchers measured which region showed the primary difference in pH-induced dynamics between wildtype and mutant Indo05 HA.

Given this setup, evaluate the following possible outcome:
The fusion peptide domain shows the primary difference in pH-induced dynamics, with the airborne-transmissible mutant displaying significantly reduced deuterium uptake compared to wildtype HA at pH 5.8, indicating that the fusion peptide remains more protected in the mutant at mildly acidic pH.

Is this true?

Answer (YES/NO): NO